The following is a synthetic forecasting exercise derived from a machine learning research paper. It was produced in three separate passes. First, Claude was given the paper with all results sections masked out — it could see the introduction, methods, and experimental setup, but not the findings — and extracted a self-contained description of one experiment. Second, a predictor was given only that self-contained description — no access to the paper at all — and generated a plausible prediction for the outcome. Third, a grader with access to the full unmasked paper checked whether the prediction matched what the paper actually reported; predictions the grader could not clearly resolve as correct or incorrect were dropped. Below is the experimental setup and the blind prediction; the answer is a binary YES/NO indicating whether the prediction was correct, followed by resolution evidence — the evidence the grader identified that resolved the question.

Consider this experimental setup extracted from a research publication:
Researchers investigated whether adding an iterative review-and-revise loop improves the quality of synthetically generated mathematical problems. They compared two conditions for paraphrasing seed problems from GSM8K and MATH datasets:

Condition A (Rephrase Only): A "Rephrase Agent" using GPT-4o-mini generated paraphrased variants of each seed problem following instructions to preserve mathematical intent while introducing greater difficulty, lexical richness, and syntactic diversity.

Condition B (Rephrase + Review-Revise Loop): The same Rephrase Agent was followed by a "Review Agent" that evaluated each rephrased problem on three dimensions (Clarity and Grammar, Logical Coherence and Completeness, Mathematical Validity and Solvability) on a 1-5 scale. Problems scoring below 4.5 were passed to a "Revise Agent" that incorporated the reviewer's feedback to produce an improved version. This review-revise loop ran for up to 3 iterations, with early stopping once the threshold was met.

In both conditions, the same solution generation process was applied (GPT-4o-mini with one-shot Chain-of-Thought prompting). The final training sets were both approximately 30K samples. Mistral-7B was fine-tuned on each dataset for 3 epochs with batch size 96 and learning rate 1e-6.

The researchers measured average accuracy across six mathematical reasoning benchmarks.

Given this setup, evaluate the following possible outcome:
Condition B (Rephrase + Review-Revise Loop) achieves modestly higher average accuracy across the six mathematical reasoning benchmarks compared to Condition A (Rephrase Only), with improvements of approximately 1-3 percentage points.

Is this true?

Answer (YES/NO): NO